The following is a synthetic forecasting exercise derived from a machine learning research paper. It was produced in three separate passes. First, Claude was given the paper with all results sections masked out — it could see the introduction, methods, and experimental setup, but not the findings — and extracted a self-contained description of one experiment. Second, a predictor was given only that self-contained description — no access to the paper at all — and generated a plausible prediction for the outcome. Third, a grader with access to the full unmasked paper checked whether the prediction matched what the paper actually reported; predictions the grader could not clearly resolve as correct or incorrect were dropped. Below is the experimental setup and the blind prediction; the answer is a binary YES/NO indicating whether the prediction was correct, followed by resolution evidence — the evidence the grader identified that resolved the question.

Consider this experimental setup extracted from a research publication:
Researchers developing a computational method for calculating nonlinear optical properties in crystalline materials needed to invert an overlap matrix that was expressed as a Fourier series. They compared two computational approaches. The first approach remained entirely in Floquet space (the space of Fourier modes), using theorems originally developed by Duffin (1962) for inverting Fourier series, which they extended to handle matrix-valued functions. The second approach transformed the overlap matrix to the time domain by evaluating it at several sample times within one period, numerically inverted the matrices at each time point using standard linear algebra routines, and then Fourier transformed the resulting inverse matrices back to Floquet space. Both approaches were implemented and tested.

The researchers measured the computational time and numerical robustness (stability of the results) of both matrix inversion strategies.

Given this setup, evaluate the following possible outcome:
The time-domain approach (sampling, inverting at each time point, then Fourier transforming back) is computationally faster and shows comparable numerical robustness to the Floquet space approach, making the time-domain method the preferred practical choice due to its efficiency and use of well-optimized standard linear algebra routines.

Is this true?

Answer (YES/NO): NO